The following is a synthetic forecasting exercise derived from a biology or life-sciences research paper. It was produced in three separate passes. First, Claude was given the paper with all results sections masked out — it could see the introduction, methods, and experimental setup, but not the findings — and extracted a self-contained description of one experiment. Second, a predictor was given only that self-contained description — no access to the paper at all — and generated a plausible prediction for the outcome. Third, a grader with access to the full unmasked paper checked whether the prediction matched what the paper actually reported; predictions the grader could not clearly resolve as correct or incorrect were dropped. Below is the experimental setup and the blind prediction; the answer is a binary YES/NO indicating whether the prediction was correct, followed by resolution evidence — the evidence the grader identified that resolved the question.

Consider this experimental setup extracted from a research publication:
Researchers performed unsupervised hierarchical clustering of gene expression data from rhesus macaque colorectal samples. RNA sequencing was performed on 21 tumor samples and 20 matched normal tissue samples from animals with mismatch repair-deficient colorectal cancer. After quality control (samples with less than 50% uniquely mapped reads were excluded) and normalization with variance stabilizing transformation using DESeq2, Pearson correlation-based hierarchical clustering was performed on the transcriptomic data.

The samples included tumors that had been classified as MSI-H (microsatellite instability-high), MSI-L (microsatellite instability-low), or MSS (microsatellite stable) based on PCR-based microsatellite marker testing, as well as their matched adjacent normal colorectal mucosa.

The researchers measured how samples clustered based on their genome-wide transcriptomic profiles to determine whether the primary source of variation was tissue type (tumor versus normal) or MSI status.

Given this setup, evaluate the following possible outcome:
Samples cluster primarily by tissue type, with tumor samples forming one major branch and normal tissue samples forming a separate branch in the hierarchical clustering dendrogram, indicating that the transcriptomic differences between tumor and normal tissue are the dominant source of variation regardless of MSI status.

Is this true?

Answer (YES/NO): YES